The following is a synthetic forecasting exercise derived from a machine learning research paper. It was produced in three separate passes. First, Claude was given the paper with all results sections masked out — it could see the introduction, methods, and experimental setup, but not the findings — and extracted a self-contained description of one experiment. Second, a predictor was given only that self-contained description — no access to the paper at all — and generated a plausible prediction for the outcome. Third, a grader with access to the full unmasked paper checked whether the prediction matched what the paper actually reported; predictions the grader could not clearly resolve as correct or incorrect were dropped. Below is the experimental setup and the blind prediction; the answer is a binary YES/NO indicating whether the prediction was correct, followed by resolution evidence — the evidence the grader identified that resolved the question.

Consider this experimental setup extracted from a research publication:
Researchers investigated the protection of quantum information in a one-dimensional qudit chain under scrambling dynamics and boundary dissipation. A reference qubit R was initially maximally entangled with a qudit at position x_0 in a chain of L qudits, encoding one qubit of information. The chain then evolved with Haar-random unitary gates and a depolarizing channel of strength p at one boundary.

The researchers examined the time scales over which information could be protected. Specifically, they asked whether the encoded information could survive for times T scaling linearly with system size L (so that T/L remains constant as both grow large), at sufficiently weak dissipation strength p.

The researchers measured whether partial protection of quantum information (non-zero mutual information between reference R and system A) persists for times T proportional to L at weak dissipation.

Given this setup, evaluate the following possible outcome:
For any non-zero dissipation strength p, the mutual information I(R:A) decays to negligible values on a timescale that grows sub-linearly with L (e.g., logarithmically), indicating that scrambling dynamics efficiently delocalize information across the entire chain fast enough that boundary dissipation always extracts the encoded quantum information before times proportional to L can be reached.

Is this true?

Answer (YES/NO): NO